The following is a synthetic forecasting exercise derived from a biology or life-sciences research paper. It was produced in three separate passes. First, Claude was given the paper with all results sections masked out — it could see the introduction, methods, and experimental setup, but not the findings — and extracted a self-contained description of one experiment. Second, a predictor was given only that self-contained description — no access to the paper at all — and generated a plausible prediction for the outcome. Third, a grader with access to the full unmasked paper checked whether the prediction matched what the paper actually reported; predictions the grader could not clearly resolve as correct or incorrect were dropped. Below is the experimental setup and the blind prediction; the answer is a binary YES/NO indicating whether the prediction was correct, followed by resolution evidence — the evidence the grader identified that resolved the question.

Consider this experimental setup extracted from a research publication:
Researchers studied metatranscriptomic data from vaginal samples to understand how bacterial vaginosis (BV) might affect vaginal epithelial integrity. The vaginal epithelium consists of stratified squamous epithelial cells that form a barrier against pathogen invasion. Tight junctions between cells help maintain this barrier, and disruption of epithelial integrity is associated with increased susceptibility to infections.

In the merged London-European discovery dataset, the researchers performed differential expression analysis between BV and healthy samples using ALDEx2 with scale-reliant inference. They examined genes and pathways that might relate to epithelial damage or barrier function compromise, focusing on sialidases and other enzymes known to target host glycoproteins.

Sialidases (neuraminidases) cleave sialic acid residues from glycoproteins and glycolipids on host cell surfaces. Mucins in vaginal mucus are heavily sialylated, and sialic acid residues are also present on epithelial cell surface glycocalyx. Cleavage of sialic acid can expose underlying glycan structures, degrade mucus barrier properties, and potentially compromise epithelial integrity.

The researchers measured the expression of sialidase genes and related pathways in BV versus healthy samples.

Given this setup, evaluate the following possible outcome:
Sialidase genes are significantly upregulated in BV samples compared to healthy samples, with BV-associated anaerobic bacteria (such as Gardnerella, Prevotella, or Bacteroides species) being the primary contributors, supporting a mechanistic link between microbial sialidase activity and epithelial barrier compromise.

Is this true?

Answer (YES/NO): NO